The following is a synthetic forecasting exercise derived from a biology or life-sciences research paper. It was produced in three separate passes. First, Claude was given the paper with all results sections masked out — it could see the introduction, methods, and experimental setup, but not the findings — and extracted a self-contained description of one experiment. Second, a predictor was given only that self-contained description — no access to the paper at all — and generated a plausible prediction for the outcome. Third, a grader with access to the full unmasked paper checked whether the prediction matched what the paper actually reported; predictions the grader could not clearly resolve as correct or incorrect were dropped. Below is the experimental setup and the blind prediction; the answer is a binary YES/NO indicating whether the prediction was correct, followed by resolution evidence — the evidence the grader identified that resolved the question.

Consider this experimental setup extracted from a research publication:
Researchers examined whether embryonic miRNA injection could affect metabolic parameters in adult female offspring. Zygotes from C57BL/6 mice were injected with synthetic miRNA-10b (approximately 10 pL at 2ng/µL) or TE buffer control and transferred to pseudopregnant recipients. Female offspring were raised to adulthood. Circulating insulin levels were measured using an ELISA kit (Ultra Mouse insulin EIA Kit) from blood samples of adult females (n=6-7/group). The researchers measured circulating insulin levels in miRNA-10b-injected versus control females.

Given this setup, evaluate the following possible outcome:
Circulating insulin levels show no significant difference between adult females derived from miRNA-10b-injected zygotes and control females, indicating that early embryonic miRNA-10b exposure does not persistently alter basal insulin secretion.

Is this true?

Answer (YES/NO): NO